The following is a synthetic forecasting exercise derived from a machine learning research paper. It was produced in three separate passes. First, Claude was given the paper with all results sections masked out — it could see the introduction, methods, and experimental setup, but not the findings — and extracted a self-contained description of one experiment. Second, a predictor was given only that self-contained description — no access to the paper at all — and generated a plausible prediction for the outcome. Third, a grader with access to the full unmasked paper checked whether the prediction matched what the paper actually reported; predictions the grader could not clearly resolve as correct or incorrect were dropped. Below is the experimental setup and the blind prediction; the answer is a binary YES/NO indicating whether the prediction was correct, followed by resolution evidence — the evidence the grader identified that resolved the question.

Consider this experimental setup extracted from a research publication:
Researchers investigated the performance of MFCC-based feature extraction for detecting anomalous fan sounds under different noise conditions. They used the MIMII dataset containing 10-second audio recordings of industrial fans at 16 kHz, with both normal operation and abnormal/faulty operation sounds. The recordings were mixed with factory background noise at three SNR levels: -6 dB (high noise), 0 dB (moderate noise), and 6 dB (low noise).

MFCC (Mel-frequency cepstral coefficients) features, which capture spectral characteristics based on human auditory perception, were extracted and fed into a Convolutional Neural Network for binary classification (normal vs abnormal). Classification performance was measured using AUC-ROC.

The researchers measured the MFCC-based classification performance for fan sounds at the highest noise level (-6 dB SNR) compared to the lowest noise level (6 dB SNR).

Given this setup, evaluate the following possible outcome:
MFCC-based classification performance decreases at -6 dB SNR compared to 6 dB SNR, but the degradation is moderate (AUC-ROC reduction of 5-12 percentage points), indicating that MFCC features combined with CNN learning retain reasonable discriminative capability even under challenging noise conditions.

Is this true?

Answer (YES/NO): YES